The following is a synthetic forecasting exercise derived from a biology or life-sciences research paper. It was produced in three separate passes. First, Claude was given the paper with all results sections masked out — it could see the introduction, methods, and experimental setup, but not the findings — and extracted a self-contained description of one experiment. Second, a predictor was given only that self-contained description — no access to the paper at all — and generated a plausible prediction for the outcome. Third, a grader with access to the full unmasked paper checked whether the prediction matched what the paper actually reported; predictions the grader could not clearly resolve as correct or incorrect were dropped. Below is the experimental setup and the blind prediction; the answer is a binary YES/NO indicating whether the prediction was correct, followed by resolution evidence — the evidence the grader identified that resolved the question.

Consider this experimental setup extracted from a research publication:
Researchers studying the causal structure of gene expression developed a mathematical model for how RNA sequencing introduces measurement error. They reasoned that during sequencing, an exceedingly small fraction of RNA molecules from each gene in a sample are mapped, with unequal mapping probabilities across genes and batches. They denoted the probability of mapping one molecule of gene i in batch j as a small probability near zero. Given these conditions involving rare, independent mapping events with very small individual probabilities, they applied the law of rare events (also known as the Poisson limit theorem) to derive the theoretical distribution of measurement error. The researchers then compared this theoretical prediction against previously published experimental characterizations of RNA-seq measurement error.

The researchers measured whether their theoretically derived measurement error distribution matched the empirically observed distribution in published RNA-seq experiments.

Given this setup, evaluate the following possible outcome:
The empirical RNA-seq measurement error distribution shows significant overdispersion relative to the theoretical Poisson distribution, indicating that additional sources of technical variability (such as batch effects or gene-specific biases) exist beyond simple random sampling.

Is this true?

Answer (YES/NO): NO